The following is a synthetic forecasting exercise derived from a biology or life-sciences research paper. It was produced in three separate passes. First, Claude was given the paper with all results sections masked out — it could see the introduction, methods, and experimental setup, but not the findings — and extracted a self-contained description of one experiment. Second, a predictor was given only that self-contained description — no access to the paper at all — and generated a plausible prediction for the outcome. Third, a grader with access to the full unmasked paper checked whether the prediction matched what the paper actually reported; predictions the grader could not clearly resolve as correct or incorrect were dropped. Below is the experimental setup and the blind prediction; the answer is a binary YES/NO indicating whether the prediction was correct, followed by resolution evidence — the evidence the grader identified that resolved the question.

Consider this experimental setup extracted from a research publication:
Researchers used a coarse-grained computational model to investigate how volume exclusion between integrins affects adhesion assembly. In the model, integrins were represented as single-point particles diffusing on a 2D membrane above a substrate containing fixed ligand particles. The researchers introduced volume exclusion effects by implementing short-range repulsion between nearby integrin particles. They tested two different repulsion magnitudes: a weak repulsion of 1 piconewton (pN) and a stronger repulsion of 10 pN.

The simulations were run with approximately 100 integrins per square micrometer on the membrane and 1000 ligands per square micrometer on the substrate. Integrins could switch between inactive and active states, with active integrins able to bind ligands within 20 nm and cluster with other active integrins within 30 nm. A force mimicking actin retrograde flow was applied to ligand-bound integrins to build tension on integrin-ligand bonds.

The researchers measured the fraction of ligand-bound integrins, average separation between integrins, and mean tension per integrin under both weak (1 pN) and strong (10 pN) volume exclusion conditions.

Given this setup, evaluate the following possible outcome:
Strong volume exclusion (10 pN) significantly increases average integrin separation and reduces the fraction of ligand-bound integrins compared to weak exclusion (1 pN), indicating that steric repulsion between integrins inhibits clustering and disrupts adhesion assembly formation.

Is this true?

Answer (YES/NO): NO